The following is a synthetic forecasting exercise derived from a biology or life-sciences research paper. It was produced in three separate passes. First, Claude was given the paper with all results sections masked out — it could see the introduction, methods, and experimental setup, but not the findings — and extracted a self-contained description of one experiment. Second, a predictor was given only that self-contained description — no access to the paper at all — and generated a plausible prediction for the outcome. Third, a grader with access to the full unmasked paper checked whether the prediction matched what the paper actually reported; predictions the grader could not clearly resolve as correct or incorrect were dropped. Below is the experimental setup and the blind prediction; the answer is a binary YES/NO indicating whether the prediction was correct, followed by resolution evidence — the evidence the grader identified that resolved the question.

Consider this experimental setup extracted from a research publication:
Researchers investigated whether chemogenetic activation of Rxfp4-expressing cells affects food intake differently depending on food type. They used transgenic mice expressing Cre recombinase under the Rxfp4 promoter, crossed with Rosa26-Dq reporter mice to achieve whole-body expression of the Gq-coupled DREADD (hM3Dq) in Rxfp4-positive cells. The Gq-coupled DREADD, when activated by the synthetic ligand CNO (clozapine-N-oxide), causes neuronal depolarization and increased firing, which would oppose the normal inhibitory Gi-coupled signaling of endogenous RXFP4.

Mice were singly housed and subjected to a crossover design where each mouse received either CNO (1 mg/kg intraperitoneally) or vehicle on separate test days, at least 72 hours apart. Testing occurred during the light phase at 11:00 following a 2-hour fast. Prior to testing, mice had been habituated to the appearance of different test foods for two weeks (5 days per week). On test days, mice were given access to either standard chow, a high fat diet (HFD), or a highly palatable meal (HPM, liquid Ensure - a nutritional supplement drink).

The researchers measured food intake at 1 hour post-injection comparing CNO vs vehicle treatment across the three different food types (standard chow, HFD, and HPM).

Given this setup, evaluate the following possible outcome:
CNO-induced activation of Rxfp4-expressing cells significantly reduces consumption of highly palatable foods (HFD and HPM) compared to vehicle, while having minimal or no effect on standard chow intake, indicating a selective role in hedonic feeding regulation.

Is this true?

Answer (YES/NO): YES